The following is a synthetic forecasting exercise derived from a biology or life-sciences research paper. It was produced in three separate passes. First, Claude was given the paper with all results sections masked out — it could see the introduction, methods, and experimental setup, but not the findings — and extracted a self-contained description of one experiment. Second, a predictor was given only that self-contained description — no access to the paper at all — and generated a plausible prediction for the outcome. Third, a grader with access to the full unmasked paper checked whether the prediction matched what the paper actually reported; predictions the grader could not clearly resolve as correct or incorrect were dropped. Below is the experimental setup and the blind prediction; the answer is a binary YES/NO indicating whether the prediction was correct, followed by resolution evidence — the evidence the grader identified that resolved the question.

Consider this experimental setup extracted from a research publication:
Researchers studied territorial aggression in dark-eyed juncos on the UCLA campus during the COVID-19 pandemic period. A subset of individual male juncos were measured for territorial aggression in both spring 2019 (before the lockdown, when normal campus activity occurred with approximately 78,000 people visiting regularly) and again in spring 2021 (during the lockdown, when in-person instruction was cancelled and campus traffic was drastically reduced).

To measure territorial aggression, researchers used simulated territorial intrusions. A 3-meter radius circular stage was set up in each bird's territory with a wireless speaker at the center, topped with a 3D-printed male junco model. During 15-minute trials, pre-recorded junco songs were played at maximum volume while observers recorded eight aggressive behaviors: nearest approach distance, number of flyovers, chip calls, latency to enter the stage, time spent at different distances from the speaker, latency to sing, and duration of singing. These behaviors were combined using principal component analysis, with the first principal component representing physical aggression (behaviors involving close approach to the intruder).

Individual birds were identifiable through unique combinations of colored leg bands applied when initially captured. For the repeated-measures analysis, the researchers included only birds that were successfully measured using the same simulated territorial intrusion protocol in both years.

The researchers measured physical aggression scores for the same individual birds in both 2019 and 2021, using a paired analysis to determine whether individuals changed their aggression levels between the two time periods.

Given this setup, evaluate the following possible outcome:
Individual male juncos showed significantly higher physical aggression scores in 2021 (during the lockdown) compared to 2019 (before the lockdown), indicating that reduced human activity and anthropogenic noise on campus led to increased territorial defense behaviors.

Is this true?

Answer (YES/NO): NO